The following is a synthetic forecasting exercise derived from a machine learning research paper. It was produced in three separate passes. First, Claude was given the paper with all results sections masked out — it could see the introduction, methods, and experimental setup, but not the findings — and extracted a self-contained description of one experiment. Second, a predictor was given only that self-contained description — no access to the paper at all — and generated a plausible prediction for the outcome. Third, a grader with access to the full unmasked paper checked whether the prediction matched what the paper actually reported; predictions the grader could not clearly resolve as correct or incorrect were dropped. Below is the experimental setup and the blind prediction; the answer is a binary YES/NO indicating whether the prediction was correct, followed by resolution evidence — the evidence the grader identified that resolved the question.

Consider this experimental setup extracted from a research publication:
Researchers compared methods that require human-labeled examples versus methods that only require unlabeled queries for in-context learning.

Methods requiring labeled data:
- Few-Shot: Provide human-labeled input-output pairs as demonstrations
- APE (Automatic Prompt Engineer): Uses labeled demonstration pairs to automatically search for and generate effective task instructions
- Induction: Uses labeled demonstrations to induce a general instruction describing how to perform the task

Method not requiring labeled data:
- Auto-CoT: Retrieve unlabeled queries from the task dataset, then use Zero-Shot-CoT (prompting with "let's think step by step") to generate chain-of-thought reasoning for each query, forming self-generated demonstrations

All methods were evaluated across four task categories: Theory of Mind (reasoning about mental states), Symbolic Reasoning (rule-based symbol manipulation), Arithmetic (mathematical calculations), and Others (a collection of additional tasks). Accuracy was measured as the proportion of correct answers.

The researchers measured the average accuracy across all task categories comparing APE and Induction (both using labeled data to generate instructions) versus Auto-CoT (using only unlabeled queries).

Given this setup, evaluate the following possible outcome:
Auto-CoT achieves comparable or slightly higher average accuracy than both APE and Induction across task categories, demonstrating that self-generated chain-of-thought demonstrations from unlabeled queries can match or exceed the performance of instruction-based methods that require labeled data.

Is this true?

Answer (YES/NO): NO